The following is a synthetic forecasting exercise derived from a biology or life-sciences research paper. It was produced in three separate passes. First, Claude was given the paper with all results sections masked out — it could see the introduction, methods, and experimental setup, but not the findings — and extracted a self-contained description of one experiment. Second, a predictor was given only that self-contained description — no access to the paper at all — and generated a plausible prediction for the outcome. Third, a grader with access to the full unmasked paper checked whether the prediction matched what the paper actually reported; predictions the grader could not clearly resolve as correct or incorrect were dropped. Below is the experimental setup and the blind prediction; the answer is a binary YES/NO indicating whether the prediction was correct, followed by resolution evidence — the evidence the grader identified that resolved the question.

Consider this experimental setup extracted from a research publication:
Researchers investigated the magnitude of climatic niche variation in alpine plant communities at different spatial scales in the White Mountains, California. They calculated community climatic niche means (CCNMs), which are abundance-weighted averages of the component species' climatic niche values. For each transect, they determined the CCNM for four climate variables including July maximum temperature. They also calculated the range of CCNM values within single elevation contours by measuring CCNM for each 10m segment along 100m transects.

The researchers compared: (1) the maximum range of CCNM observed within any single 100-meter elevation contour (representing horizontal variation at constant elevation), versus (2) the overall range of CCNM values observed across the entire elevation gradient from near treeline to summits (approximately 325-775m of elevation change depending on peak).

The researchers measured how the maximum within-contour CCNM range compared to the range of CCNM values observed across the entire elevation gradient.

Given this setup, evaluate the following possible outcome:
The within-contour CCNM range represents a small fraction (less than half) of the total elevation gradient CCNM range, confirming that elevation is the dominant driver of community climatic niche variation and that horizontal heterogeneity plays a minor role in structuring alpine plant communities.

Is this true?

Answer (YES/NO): NO